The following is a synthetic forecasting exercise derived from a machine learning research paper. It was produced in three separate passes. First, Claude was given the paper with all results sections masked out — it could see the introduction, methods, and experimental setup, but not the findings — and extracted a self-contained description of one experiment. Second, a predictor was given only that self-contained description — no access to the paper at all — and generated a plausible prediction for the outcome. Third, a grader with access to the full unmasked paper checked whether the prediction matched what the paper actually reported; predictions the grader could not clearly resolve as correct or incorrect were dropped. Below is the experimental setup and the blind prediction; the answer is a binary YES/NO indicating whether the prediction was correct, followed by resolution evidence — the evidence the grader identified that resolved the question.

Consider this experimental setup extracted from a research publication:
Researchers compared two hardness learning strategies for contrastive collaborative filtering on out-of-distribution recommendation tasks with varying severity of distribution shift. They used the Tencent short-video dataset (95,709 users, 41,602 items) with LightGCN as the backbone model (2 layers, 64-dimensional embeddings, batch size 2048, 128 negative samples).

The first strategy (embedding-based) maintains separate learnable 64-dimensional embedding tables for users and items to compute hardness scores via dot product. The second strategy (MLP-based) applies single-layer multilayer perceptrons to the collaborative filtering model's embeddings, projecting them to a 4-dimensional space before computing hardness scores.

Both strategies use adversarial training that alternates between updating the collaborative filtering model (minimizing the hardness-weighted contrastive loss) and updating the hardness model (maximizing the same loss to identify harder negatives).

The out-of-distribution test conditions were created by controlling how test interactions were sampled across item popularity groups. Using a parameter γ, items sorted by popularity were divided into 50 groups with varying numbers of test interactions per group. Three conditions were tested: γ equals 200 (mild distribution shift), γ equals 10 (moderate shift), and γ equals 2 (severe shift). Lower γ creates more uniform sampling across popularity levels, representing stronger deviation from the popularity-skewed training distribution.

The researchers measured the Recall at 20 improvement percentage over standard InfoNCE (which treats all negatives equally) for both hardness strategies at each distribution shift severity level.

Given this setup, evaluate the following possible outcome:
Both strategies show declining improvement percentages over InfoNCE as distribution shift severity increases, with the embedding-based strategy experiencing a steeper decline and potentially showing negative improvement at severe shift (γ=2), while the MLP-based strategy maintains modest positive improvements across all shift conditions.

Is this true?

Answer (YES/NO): NO